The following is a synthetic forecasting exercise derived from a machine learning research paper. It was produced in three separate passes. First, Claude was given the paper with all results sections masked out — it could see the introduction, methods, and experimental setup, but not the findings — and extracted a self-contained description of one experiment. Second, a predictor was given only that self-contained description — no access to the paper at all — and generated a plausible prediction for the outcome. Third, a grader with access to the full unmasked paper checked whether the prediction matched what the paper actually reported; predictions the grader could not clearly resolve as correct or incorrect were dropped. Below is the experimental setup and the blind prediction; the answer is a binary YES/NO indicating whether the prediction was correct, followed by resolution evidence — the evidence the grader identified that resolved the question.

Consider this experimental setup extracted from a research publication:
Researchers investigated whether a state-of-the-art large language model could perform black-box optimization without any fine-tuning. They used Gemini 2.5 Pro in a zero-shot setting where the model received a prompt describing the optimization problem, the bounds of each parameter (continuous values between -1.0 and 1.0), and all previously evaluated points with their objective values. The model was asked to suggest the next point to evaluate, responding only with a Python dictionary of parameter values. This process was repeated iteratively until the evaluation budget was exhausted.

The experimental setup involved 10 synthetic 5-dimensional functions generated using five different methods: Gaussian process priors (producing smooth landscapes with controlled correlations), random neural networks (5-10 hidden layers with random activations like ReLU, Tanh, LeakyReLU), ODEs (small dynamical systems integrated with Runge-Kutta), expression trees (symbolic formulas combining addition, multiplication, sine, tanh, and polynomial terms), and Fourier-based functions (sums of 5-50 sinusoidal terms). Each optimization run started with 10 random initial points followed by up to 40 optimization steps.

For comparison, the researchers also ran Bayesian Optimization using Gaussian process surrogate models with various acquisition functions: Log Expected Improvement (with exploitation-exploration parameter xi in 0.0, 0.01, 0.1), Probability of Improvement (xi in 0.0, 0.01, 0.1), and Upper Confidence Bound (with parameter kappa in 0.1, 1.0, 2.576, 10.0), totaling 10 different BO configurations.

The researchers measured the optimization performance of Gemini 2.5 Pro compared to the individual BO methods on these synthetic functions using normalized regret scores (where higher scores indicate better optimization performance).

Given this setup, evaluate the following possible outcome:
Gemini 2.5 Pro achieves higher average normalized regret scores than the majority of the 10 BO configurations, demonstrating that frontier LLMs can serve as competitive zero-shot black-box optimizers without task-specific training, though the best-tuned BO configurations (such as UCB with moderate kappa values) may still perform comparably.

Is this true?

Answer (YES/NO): NO